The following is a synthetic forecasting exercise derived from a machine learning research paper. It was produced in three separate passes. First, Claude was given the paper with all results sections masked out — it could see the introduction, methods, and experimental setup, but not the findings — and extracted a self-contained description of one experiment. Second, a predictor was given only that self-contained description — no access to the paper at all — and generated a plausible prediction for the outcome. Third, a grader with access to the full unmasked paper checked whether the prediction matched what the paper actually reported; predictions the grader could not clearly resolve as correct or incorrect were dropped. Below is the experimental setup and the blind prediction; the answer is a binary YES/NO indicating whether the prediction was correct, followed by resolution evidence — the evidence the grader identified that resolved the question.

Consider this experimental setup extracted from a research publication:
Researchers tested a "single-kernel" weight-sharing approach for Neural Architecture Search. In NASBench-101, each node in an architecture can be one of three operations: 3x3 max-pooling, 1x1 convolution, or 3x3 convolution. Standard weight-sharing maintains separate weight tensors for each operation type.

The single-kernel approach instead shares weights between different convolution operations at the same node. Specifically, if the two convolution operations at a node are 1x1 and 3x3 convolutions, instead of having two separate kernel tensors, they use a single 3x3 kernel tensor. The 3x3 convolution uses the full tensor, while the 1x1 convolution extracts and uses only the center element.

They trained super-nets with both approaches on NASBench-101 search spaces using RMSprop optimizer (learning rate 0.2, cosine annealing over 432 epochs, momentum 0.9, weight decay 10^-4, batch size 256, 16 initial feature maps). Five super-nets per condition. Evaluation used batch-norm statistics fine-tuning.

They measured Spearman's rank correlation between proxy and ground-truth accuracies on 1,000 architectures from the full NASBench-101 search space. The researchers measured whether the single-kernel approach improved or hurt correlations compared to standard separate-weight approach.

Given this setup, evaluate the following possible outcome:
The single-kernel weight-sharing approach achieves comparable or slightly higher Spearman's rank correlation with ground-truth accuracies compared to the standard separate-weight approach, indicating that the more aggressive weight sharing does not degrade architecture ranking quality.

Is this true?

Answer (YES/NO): YES